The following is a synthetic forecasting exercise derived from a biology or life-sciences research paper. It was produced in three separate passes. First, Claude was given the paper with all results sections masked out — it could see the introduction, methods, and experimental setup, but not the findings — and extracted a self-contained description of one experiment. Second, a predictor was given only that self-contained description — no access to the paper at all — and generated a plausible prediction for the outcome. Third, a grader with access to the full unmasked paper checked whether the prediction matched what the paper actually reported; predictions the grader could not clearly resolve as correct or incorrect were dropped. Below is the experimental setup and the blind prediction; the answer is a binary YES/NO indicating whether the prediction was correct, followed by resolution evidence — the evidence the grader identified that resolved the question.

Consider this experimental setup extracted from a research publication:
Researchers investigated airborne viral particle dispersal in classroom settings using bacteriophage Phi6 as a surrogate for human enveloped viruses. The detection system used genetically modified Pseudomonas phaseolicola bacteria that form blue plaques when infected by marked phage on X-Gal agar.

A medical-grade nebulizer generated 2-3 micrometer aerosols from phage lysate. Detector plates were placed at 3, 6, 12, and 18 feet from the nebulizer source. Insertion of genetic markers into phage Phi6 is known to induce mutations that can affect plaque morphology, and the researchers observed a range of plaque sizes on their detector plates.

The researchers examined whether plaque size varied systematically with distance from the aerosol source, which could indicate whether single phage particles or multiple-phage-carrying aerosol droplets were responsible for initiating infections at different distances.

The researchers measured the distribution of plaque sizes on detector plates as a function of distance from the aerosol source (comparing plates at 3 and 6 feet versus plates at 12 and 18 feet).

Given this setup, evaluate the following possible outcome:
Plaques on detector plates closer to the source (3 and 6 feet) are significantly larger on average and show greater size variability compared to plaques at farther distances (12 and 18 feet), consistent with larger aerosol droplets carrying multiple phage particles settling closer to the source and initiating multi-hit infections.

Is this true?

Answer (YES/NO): NO